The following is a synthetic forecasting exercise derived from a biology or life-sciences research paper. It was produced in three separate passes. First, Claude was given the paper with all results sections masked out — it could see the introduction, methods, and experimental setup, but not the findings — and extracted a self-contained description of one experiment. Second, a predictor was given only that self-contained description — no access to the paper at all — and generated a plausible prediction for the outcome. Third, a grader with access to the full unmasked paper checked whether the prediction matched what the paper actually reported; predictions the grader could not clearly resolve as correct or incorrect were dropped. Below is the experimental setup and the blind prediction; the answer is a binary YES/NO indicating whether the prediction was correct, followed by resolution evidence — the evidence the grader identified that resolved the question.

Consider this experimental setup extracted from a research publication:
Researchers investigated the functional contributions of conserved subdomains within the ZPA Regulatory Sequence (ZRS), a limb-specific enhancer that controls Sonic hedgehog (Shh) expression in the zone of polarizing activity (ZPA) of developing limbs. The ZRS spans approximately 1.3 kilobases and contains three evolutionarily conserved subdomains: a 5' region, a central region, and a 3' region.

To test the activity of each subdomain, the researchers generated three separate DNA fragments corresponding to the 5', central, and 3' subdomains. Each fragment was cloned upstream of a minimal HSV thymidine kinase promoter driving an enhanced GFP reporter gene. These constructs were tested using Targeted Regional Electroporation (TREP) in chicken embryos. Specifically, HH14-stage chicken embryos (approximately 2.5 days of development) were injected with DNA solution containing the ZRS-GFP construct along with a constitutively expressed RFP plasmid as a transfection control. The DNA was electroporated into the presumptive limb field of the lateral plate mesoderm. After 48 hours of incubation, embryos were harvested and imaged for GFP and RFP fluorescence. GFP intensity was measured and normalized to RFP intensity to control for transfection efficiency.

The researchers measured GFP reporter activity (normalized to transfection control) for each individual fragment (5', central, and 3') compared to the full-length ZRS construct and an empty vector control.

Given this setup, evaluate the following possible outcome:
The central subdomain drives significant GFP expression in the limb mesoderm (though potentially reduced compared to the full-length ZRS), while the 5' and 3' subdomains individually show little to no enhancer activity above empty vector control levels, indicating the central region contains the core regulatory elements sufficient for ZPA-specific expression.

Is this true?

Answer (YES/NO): NO